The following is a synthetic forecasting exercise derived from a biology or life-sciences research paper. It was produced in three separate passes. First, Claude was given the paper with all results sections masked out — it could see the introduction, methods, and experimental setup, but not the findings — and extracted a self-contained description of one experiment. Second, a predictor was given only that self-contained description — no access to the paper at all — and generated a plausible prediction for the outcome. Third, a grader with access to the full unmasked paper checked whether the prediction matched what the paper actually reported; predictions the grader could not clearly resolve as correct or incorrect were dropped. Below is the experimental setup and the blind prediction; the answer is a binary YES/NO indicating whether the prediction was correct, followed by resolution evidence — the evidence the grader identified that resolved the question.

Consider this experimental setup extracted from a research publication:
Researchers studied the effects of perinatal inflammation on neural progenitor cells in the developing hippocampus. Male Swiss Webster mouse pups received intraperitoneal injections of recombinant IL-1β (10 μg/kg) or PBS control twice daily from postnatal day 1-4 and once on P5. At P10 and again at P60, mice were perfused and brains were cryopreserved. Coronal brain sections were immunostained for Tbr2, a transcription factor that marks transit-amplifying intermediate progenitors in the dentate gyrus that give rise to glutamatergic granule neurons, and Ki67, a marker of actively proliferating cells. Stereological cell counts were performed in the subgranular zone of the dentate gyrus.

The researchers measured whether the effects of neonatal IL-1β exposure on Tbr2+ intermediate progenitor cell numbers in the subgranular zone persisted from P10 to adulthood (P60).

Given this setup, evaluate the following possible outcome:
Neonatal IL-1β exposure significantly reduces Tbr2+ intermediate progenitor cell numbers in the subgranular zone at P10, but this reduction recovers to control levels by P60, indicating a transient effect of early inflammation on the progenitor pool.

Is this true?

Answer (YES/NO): YES